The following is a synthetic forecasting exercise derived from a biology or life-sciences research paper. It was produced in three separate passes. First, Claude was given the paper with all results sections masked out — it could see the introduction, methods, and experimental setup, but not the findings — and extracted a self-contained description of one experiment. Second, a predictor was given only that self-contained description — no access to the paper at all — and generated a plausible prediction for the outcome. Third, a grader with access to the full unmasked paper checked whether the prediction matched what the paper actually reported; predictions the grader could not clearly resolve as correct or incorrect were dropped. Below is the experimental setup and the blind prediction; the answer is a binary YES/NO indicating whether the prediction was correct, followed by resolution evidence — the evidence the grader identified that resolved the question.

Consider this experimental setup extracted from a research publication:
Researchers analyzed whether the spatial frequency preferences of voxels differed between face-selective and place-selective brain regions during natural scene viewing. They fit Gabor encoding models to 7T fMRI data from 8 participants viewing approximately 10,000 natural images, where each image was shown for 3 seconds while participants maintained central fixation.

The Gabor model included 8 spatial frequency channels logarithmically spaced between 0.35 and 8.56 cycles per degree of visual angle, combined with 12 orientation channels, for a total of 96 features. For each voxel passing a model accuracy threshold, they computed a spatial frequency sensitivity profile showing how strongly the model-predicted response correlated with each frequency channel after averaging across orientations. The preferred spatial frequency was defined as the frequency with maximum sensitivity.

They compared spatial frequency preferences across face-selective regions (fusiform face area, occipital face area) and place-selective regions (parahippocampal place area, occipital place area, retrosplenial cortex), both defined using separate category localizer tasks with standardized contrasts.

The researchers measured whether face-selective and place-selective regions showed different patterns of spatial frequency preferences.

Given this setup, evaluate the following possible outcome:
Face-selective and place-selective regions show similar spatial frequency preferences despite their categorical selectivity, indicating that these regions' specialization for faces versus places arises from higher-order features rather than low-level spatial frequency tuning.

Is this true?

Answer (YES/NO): NO